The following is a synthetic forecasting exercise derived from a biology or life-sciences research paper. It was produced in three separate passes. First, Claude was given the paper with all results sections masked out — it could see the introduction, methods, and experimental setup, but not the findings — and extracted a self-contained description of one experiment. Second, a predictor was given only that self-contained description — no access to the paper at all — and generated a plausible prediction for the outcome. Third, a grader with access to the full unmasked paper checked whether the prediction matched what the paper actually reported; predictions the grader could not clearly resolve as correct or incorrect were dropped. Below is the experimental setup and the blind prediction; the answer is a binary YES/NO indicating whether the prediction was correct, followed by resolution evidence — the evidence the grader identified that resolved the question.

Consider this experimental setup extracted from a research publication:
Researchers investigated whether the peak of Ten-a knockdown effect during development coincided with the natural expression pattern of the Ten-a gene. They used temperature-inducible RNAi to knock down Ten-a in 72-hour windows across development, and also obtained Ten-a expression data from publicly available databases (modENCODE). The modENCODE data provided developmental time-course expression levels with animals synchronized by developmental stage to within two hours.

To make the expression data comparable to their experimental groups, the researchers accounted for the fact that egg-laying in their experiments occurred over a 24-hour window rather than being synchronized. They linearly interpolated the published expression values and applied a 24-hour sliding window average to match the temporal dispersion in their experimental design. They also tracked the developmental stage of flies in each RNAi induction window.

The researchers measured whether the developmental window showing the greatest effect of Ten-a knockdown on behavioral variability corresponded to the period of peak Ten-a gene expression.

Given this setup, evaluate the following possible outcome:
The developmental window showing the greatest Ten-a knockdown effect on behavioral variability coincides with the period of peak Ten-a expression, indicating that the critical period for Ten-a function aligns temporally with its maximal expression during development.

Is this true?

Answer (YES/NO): YES